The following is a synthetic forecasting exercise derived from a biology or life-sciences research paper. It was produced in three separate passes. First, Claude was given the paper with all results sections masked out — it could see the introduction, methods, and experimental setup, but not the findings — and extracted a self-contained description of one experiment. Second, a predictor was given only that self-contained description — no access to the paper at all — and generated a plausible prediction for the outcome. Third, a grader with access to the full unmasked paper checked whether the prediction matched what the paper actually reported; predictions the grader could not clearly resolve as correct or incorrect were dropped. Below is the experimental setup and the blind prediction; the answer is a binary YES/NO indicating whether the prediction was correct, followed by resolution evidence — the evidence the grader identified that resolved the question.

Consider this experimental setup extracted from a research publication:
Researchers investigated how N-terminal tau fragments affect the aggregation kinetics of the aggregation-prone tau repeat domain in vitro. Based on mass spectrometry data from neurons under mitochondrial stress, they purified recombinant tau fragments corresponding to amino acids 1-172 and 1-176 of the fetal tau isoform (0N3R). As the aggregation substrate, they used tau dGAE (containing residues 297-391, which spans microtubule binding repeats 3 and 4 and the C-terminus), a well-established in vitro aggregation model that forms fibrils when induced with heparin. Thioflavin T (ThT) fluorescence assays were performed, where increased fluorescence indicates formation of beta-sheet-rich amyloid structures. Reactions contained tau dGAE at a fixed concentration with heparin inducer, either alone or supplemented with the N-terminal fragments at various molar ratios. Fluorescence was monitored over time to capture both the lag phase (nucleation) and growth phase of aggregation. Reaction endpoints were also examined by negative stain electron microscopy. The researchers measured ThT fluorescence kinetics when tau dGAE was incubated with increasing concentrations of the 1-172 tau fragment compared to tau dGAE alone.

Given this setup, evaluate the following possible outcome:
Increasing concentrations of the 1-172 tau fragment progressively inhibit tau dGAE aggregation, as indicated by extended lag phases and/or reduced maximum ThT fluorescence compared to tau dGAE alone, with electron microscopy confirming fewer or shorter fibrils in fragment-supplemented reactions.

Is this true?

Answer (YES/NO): NO